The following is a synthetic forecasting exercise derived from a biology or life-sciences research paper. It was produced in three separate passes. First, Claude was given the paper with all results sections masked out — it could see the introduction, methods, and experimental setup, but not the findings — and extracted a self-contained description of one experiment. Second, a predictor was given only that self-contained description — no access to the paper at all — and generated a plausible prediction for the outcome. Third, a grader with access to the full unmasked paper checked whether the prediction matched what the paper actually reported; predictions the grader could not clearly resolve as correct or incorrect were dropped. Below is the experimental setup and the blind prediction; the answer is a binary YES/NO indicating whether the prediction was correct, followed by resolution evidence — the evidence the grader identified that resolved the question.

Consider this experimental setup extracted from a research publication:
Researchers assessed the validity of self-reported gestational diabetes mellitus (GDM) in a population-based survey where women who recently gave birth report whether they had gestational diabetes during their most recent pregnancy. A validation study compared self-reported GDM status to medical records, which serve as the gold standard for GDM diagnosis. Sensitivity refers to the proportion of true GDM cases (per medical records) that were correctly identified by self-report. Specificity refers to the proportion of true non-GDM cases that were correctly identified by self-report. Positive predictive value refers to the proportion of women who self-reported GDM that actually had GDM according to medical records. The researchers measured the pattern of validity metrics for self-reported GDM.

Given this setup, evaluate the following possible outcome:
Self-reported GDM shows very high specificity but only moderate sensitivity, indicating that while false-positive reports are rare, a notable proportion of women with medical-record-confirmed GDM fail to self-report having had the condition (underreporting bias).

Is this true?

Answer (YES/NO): YES